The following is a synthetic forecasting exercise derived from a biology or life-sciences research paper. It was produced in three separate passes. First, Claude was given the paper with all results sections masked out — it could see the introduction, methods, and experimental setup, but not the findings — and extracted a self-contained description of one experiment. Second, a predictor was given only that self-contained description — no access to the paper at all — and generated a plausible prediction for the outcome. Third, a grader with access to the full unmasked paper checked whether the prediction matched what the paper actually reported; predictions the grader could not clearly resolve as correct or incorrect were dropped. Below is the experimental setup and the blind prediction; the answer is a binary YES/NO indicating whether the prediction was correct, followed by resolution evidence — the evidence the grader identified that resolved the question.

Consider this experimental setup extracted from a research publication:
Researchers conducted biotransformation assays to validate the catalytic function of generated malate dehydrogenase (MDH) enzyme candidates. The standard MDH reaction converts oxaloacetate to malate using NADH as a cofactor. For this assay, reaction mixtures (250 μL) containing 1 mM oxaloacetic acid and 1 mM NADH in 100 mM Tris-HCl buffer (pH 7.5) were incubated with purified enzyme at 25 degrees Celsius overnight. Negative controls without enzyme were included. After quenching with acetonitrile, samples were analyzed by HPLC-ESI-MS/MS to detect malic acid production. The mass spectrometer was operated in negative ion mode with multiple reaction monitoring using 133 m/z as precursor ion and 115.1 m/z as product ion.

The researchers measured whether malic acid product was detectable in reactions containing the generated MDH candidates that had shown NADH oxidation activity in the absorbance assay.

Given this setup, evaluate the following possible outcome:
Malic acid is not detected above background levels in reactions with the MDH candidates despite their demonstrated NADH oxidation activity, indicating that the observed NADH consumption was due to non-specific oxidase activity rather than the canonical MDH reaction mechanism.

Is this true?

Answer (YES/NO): NO